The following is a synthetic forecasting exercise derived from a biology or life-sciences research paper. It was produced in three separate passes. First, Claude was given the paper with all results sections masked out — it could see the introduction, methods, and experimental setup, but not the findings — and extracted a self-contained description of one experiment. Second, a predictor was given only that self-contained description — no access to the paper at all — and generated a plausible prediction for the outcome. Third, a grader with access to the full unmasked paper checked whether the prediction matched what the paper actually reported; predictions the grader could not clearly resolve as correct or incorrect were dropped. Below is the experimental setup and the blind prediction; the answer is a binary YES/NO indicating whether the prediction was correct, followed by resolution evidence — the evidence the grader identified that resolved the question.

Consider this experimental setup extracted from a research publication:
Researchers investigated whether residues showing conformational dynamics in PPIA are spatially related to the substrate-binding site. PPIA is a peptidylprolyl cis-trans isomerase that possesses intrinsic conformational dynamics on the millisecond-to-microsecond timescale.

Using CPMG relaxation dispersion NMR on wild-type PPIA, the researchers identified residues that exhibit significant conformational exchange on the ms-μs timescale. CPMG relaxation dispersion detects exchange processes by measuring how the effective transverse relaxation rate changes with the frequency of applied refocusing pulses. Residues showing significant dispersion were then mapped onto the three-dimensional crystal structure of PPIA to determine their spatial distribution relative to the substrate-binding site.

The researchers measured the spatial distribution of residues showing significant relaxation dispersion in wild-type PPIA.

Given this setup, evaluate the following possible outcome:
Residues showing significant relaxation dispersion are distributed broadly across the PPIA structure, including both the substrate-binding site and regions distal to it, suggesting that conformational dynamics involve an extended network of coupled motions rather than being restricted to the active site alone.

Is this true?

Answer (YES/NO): YES